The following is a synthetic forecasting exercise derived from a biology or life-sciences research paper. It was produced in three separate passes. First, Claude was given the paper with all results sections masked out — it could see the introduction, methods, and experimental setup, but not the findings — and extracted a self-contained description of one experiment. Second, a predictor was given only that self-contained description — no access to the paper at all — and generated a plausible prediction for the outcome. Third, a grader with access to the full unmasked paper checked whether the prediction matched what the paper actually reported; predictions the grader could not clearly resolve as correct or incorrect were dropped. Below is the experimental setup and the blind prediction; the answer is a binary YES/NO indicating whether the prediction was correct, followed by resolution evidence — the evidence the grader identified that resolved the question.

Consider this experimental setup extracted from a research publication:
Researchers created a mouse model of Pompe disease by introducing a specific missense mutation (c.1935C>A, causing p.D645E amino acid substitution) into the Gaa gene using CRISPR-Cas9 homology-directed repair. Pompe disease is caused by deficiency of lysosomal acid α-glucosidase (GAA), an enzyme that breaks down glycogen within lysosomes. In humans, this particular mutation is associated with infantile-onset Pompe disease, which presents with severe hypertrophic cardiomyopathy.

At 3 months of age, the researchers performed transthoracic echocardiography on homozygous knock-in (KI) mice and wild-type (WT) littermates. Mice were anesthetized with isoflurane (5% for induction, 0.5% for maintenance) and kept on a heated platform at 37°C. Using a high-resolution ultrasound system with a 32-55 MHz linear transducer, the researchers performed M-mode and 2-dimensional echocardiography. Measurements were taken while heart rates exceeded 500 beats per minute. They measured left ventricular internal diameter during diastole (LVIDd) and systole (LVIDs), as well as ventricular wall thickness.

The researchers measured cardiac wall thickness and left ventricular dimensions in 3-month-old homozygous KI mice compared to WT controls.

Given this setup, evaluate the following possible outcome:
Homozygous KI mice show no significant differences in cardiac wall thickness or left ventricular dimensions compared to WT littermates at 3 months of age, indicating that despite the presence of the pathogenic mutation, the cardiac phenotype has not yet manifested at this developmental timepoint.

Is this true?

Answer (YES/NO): NO